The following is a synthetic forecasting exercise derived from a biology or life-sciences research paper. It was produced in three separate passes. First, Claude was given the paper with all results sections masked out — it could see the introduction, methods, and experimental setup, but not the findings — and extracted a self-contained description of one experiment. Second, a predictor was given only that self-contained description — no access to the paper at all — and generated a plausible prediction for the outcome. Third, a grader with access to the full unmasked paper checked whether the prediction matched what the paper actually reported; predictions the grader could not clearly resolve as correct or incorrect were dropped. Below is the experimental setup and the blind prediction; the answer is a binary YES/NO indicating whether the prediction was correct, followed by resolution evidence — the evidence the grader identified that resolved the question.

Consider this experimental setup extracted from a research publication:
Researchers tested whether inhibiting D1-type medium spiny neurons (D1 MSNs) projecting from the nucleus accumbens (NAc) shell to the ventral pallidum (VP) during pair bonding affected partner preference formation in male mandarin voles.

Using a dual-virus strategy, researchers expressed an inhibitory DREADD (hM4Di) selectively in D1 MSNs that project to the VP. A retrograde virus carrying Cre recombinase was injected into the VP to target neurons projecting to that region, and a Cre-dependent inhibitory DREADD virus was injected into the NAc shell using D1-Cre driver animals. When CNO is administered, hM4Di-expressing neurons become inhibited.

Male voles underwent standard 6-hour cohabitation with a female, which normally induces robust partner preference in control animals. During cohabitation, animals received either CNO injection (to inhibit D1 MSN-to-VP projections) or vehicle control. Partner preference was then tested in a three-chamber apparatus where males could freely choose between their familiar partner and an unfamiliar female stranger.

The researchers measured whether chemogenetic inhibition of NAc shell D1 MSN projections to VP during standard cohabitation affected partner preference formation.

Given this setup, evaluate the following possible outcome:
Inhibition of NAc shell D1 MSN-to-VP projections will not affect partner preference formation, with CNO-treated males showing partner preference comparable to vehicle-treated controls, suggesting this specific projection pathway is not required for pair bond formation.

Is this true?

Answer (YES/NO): YES